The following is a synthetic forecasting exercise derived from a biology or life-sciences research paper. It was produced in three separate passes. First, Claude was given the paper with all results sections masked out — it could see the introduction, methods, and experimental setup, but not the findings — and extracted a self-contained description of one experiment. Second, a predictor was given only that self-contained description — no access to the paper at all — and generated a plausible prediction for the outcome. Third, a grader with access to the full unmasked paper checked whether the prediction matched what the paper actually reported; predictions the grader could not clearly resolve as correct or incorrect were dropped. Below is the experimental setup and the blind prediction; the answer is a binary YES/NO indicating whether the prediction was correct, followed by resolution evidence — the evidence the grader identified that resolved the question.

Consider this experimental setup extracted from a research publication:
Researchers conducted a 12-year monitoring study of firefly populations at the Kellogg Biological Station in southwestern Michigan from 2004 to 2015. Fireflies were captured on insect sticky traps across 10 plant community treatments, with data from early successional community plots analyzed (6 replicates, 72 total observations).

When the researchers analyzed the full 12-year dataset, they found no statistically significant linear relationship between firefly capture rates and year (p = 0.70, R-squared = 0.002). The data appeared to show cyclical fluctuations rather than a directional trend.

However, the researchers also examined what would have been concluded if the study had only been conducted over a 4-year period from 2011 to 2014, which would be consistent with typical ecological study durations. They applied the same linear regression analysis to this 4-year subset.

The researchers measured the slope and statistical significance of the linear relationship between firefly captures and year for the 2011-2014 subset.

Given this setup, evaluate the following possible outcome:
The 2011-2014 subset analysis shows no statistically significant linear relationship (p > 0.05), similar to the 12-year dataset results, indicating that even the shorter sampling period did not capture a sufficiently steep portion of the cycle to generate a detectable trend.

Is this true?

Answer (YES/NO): NO